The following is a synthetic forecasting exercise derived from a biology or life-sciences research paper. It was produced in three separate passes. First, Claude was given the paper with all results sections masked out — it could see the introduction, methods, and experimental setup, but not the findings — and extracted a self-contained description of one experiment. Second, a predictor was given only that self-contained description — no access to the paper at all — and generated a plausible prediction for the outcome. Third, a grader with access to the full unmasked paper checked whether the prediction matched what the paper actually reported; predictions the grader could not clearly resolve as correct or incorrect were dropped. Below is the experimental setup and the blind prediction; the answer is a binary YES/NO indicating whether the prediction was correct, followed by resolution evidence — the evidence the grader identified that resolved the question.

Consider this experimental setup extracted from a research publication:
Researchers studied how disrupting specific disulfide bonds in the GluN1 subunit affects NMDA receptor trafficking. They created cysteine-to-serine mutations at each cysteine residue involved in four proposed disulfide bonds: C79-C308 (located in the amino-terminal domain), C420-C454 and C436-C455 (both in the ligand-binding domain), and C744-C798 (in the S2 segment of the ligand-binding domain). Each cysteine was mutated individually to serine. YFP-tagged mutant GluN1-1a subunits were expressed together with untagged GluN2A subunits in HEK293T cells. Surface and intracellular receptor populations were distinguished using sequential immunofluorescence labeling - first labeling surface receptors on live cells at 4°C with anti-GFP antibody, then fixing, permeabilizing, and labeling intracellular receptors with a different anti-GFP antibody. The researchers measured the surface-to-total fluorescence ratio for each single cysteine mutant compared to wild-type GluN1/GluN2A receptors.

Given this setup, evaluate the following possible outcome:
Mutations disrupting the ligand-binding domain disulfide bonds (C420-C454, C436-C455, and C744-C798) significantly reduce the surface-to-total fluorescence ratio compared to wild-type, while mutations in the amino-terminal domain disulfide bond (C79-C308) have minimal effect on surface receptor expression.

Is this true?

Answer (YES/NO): NO